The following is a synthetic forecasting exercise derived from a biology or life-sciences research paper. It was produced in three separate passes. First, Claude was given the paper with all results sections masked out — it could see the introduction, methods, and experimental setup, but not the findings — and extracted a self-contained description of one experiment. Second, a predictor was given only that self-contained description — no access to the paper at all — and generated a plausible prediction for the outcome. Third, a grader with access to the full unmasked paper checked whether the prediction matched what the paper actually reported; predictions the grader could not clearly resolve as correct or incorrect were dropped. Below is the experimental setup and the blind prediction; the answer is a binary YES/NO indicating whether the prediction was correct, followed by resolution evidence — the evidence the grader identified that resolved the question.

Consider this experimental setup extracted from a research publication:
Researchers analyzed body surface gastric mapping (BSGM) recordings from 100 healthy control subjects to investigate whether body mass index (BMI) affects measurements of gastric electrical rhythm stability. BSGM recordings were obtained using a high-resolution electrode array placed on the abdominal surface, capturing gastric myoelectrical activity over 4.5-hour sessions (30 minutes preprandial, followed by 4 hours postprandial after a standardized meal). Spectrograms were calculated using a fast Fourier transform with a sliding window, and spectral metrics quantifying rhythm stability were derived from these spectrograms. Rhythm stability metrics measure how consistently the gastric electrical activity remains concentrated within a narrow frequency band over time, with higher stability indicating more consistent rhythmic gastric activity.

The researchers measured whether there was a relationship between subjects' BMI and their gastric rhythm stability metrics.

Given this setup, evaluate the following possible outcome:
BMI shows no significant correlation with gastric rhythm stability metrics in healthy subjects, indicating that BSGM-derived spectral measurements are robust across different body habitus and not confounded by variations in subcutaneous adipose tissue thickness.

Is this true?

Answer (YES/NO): NO